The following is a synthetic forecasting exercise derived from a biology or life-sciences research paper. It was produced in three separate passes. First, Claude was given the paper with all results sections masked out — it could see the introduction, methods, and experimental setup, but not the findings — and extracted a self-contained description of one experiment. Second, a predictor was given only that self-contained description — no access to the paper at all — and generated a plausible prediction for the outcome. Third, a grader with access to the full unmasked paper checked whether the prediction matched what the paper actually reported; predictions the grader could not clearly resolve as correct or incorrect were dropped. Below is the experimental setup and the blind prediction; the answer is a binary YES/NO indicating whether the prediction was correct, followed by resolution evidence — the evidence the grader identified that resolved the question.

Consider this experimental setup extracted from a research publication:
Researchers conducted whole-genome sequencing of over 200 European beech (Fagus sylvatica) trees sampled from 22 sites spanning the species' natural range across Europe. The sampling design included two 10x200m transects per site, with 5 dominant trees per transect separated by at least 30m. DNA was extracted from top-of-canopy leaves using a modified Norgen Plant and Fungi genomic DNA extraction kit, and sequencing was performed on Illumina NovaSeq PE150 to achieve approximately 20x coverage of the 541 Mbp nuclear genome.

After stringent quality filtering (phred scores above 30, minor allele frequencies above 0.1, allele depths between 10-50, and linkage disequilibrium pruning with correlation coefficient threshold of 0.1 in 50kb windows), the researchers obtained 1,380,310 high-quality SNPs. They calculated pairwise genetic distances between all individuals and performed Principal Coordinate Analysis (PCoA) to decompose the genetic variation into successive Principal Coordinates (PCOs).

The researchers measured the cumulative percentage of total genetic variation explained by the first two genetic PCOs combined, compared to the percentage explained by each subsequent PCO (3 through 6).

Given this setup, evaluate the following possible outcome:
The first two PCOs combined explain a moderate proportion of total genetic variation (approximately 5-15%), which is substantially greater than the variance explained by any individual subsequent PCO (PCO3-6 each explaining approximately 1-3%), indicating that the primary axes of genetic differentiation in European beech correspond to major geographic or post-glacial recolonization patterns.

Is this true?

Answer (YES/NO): YES